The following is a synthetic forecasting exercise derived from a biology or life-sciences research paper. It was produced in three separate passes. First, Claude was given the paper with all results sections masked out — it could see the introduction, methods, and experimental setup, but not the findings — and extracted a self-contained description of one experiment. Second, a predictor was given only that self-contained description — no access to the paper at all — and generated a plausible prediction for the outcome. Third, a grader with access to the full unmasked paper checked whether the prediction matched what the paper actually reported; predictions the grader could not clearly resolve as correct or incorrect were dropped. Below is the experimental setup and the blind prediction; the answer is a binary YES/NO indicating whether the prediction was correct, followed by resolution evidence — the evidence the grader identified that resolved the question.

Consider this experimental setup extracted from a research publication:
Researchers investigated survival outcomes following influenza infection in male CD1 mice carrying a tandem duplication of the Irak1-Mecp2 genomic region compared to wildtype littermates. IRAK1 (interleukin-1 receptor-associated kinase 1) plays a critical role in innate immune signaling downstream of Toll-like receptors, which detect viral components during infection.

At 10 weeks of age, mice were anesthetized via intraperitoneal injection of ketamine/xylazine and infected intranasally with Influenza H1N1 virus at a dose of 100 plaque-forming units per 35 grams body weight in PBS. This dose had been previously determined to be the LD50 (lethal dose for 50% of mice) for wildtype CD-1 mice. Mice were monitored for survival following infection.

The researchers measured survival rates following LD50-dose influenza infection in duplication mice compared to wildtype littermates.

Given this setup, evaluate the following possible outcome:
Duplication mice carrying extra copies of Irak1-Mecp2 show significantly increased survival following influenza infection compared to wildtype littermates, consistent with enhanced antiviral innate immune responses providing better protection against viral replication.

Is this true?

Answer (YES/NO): NO